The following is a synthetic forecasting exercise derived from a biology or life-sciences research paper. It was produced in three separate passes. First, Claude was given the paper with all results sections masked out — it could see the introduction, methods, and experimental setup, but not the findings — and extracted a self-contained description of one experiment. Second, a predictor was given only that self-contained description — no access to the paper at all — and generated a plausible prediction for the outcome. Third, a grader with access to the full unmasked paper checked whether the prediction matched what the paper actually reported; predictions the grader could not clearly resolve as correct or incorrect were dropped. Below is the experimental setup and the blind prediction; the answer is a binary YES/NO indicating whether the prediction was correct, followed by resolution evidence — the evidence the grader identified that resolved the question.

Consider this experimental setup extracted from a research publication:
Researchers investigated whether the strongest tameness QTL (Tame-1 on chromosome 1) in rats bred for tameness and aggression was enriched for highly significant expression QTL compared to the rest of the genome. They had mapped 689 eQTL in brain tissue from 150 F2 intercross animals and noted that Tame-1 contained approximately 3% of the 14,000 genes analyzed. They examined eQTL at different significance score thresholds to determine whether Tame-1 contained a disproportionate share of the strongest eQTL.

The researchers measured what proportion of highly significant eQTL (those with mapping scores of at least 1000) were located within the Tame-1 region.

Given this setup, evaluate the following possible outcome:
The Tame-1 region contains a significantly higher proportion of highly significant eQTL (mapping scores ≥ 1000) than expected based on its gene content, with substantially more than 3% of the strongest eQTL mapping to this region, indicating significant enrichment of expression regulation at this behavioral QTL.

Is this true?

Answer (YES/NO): YES